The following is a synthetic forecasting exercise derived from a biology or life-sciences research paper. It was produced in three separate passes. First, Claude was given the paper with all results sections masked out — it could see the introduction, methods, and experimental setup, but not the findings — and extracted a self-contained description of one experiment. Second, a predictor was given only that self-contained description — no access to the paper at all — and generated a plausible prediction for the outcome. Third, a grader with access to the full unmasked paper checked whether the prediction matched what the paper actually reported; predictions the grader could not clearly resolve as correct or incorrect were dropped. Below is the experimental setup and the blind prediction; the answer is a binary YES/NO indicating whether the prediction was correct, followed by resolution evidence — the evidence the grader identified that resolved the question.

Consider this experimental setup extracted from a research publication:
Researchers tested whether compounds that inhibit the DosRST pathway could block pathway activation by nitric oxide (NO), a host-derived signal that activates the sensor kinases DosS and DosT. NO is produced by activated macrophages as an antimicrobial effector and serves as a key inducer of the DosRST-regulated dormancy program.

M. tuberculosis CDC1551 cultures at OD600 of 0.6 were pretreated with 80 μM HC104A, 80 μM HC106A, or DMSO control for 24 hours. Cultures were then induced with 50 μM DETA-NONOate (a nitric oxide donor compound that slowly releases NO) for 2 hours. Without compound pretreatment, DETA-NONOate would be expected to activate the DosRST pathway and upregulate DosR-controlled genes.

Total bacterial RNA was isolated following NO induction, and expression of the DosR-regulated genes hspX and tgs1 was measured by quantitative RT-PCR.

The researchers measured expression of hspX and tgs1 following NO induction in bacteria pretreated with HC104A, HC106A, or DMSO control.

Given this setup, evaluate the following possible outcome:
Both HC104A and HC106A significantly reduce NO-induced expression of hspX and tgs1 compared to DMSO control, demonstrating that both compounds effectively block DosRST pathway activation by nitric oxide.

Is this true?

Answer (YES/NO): YES